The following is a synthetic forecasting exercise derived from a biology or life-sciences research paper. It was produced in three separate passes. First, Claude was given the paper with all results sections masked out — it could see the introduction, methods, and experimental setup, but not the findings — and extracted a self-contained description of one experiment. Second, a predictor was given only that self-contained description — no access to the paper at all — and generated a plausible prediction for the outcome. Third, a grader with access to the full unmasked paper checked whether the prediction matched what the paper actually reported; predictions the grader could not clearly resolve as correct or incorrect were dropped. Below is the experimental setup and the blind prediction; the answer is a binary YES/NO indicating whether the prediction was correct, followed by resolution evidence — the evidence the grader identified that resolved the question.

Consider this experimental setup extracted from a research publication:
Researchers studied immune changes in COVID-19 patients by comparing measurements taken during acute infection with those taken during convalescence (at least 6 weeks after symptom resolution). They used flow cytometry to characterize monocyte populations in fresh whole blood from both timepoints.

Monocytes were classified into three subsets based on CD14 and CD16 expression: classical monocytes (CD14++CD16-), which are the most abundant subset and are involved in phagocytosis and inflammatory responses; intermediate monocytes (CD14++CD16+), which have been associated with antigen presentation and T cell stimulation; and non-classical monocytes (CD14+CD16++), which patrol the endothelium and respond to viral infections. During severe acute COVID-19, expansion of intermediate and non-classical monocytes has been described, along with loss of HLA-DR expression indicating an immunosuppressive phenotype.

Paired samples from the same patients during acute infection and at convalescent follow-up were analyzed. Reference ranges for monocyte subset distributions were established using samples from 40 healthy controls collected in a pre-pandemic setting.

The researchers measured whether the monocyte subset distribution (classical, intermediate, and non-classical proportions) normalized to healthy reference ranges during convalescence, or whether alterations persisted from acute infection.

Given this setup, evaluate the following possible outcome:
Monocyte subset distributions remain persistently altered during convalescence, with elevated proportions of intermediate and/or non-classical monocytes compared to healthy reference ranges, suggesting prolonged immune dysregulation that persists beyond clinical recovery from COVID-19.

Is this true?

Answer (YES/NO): NO